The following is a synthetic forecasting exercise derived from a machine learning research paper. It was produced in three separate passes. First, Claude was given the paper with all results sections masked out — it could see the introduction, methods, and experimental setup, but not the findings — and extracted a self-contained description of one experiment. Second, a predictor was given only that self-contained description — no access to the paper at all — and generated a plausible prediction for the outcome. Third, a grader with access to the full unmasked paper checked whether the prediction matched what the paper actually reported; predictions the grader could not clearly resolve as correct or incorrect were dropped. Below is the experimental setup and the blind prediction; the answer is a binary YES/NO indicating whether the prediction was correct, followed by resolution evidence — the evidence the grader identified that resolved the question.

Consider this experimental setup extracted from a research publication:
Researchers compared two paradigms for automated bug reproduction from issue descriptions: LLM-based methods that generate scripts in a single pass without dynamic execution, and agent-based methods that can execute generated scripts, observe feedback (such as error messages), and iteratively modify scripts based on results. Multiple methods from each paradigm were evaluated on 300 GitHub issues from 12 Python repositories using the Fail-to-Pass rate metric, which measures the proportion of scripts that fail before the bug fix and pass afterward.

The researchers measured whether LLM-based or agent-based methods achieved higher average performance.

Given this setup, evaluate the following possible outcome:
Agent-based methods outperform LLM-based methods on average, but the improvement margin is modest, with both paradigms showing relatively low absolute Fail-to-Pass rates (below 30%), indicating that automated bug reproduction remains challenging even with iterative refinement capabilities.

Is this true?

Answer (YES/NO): NO